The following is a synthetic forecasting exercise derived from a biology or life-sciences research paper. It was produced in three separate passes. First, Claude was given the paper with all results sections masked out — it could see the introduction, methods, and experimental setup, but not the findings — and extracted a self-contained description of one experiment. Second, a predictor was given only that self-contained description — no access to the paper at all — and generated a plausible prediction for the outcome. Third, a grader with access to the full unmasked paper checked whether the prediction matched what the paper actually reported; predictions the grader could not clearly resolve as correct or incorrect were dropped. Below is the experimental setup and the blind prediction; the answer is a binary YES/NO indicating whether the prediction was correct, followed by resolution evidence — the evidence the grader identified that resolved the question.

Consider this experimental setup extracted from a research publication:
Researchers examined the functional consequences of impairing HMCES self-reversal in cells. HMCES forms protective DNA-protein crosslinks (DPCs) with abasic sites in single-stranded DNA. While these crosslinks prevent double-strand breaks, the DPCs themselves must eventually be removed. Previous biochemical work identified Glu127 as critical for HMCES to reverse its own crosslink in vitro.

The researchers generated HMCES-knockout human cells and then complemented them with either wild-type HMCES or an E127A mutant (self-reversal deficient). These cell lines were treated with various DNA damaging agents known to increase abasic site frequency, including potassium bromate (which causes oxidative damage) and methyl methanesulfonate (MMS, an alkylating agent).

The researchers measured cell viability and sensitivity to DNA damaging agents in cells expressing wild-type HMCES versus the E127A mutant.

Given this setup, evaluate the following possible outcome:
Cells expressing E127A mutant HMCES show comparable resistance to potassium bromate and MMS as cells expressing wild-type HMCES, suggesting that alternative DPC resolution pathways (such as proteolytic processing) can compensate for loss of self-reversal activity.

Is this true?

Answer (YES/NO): NO